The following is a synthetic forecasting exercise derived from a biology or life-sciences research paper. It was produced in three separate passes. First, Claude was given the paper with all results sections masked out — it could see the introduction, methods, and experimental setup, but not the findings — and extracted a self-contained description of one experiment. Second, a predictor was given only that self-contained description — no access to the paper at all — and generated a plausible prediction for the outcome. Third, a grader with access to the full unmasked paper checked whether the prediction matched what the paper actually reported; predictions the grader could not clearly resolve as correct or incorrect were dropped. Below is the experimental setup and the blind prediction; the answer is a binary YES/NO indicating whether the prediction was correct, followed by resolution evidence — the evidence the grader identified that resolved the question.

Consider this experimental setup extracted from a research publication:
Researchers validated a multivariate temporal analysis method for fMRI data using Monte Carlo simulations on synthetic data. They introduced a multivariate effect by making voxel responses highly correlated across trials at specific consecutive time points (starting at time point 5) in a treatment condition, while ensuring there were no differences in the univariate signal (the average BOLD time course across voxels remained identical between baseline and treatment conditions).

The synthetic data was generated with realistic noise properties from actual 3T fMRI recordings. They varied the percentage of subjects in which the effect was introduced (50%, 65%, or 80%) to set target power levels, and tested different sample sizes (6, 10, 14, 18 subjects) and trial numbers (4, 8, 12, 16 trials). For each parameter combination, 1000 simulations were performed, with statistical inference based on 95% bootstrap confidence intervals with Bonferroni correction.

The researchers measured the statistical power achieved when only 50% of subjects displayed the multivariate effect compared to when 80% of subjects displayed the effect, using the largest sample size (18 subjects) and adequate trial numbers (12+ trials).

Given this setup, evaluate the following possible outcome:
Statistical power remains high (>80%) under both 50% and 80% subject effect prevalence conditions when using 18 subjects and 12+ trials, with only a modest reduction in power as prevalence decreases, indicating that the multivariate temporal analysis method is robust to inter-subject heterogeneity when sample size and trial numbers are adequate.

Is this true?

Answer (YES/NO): NO